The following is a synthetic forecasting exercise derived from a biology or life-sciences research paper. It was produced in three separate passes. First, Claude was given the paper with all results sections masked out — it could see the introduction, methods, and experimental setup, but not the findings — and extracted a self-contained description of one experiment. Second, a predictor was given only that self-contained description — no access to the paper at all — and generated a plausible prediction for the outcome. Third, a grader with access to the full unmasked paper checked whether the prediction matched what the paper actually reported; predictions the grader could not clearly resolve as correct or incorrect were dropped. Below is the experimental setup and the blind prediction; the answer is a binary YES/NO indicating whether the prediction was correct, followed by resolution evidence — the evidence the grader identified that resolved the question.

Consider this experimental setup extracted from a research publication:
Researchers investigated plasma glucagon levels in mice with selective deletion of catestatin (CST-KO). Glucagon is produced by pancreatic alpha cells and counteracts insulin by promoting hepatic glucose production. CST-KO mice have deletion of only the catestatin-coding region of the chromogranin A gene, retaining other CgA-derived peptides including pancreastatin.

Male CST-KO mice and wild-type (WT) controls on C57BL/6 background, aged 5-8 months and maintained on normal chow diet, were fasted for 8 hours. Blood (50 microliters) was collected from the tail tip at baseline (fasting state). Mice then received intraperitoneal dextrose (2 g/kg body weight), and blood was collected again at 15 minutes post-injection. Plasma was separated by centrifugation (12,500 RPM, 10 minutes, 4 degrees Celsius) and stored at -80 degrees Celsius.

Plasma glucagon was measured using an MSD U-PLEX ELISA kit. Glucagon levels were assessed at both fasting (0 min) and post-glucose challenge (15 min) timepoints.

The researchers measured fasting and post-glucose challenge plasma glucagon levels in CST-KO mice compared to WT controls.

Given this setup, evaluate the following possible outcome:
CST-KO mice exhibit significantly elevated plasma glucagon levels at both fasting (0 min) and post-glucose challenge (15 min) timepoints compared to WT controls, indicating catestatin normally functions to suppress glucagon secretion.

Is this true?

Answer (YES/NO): NO